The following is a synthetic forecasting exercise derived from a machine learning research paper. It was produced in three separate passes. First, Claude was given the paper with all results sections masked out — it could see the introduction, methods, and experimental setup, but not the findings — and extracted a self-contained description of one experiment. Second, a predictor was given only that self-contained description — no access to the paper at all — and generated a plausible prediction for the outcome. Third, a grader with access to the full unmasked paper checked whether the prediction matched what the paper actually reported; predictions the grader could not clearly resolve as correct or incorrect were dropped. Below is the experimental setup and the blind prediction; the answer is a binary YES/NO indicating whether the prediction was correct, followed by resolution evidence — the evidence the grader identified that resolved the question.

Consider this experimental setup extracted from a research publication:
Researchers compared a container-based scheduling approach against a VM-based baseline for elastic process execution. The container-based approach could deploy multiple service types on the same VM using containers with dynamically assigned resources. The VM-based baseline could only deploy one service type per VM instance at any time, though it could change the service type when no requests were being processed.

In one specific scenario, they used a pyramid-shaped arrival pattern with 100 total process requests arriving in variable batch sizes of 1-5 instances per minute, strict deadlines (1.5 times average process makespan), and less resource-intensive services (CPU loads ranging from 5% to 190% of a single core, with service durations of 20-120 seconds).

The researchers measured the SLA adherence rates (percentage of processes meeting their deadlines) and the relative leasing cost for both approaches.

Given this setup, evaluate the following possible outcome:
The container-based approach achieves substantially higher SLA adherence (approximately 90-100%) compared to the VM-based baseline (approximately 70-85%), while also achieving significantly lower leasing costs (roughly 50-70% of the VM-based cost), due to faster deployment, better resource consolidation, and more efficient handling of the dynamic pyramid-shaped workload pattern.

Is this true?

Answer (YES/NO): NO